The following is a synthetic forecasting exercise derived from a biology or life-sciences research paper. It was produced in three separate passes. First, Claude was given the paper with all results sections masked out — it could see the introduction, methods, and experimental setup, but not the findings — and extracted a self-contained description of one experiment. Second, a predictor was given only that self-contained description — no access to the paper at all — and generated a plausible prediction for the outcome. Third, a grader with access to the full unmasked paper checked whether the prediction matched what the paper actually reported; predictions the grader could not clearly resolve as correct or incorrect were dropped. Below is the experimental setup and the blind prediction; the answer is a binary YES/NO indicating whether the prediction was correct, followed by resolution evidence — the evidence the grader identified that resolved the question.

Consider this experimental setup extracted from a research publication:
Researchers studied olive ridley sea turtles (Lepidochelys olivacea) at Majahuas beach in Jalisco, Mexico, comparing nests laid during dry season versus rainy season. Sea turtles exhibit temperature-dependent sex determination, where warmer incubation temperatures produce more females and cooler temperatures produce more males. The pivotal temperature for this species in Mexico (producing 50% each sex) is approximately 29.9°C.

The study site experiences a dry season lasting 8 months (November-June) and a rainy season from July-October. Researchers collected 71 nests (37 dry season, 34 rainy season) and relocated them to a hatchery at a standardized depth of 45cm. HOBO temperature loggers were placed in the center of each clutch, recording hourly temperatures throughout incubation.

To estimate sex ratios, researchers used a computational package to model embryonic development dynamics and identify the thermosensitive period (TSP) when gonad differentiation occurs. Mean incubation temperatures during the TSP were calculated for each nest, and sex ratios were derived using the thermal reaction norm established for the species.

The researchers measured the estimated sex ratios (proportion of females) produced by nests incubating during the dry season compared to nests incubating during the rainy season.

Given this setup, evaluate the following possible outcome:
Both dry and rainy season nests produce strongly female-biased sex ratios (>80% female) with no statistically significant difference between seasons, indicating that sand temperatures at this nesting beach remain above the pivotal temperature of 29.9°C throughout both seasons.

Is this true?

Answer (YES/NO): NO